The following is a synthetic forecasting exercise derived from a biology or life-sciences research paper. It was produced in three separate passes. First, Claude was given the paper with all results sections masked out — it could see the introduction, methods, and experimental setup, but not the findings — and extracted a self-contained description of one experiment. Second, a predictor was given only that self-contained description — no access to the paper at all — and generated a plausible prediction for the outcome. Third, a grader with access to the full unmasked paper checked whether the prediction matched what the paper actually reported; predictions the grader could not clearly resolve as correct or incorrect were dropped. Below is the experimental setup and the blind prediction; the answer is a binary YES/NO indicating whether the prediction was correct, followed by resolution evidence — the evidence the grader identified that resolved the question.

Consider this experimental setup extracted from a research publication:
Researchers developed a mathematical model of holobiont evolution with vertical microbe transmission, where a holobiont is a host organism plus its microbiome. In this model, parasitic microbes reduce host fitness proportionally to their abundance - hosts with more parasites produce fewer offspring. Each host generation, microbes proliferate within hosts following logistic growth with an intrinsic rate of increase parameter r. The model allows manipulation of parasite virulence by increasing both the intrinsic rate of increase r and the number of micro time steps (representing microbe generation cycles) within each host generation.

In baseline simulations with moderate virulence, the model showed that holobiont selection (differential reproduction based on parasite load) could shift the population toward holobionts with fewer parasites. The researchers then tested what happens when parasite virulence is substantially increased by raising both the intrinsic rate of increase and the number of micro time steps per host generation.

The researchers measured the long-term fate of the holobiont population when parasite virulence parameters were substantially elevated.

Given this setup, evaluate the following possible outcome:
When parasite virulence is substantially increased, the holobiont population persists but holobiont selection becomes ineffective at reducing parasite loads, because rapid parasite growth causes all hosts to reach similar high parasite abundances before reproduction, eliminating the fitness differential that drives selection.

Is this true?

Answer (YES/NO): NO